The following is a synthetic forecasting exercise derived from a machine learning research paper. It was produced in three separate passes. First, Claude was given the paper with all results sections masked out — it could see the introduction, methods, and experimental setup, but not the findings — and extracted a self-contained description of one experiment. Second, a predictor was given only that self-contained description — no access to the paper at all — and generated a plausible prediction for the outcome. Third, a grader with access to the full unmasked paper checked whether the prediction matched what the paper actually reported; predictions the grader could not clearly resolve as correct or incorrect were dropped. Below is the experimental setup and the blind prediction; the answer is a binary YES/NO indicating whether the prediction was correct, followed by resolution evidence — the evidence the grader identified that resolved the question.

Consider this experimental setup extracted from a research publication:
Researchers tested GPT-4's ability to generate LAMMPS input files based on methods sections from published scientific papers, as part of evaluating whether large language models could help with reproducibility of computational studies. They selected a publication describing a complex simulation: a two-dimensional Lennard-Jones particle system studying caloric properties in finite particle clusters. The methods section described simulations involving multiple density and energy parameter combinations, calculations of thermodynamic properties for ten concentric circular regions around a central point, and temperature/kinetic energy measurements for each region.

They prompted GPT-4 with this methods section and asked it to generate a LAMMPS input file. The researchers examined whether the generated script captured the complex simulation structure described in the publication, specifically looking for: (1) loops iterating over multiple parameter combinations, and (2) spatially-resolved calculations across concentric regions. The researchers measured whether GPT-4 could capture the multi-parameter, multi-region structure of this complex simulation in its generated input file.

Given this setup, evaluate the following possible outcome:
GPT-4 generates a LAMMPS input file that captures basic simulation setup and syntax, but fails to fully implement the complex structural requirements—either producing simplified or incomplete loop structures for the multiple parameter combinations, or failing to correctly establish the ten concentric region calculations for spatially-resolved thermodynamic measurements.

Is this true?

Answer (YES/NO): NO